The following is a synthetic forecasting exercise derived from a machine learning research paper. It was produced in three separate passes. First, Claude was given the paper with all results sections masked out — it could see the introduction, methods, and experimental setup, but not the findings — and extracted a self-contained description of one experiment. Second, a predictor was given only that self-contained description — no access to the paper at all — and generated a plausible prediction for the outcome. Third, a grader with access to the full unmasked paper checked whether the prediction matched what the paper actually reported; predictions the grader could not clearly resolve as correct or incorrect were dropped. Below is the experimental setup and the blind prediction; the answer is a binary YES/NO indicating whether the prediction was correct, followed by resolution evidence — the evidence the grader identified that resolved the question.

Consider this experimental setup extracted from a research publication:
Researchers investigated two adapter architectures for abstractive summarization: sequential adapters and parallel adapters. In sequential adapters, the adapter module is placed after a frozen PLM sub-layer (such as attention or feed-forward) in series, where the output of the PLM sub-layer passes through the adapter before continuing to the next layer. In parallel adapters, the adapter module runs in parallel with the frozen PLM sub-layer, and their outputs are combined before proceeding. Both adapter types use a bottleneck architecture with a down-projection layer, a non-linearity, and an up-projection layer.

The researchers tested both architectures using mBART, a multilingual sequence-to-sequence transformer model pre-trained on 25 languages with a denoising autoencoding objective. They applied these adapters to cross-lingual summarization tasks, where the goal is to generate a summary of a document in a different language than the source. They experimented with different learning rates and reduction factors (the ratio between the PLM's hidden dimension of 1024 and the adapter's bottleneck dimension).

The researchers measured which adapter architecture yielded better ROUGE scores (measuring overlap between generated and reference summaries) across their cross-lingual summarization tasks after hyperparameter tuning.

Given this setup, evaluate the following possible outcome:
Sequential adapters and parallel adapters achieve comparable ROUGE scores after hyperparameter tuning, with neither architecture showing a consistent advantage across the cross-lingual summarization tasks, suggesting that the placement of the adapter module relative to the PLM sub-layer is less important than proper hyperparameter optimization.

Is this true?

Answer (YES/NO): NO